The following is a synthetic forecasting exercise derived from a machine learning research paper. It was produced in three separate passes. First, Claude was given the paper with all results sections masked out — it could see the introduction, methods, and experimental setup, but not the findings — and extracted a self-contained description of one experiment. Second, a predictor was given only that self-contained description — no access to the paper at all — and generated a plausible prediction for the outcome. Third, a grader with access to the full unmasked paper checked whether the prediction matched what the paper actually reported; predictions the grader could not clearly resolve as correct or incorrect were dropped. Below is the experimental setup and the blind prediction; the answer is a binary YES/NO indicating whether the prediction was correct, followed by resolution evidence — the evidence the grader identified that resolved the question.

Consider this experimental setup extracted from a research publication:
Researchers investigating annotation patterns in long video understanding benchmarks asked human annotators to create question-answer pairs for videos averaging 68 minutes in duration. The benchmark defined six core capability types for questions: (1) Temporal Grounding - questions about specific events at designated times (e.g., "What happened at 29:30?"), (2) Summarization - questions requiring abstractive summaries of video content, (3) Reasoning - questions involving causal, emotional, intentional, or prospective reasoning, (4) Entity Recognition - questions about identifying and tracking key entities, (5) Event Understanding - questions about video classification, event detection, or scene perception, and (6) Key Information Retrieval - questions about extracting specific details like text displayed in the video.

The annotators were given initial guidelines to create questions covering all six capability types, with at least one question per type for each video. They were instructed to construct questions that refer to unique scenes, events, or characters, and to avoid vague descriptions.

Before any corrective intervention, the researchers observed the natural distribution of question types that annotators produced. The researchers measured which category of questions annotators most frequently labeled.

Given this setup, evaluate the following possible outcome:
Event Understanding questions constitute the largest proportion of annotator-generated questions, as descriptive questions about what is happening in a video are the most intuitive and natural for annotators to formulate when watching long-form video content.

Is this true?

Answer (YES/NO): NO